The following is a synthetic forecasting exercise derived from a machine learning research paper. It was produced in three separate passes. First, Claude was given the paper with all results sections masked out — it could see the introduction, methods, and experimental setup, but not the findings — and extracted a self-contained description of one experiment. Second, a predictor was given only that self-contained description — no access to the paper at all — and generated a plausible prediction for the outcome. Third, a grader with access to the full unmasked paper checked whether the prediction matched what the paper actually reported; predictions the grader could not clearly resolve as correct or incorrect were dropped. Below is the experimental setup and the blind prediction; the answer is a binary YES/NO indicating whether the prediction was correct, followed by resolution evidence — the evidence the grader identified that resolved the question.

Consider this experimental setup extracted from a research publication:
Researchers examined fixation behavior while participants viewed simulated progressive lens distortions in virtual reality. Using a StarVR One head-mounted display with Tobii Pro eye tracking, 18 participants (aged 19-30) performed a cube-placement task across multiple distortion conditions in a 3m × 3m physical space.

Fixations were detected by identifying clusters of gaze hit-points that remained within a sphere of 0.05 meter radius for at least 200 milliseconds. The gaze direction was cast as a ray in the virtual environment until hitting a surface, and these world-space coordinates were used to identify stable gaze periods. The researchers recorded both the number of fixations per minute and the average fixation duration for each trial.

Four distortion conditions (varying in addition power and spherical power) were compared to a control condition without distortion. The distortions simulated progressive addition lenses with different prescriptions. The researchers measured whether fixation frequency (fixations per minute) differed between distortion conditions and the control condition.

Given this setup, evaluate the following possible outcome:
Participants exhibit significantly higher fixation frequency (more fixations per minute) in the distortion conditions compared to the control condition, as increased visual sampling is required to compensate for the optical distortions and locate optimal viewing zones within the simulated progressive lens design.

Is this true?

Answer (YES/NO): NO